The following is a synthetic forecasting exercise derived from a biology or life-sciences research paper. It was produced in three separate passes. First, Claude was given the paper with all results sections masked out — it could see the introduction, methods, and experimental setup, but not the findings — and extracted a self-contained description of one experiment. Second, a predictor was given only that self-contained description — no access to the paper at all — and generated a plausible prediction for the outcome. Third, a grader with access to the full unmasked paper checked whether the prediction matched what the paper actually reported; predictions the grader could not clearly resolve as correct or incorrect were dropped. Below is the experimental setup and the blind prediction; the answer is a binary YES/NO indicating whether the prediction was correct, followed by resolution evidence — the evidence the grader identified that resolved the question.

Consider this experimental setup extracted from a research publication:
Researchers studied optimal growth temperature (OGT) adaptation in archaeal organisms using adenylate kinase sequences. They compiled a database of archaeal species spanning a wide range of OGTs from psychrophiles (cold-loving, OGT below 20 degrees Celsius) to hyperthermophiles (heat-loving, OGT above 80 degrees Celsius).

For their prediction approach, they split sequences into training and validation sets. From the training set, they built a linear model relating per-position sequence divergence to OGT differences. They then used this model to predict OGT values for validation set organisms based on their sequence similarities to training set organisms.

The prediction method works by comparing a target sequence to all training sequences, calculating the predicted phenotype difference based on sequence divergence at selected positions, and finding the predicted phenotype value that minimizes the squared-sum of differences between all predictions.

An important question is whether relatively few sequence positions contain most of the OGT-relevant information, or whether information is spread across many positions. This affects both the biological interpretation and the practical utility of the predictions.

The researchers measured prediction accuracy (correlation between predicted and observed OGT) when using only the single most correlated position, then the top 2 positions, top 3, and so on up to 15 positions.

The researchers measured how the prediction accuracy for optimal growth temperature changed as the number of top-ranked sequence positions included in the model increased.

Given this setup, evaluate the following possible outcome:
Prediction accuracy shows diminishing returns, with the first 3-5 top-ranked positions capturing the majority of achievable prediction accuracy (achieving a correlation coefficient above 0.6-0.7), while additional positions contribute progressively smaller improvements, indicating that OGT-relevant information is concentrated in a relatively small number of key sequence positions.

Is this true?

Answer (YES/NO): NO